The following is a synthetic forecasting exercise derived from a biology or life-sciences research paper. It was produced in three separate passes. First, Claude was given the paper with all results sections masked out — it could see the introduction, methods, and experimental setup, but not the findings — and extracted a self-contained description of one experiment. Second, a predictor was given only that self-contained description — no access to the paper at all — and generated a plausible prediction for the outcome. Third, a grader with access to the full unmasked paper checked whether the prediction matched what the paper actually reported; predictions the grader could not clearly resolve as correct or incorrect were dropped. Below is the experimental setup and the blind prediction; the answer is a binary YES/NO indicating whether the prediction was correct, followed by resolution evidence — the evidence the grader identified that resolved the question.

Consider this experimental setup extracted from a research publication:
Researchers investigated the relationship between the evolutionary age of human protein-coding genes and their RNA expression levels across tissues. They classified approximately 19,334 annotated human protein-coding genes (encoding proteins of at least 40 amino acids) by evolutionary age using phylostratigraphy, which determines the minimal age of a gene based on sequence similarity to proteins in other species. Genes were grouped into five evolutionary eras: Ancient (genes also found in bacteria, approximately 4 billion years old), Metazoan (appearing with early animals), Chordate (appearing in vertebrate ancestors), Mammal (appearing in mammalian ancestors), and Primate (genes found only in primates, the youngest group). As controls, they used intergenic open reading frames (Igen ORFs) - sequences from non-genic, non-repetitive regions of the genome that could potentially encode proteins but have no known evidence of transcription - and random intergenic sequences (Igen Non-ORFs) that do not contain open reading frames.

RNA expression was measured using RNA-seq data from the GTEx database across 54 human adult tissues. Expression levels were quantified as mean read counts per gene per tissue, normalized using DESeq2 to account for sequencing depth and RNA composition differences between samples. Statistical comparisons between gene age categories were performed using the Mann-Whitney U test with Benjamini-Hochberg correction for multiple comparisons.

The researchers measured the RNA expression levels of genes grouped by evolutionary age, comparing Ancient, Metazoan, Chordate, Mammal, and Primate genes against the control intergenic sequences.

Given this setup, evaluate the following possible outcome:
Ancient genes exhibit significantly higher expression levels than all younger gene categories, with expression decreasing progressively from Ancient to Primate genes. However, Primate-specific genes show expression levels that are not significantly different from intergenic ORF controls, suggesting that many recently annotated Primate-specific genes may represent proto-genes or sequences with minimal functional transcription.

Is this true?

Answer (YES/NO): NO